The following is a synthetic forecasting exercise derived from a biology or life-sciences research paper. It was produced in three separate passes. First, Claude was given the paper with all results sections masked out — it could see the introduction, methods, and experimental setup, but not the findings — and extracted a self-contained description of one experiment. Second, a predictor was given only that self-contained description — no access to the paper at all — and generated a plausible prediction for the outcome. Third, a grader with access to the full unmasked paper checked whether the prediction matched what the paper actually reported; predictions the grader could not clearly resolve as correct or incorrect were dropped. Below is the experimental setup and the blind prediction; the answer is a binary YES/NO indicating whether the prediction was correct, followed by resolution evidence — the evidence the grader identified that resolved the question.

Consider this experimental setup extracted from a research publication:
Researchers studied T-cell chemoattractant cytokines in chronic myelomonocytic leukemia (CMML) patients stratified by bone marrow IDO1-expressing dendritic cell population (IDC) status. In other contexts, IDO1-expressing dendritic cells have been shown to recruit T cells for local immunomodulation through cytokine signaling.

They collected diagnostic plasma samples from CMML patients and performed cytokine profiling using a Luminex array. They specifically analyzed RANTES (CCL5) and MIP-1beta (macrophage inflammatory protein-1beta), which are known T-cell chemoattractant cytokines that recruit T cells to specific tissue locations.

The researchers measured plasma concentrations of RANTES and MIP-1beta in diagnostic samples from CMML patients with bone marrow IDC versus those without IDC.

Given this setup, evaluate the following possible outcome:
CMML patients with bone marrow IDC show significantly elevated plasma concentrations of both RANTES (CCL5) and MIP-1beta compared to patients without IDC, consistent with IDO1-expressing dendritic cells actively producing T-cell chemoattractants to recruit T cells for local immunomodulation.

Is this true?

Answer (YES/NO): YES